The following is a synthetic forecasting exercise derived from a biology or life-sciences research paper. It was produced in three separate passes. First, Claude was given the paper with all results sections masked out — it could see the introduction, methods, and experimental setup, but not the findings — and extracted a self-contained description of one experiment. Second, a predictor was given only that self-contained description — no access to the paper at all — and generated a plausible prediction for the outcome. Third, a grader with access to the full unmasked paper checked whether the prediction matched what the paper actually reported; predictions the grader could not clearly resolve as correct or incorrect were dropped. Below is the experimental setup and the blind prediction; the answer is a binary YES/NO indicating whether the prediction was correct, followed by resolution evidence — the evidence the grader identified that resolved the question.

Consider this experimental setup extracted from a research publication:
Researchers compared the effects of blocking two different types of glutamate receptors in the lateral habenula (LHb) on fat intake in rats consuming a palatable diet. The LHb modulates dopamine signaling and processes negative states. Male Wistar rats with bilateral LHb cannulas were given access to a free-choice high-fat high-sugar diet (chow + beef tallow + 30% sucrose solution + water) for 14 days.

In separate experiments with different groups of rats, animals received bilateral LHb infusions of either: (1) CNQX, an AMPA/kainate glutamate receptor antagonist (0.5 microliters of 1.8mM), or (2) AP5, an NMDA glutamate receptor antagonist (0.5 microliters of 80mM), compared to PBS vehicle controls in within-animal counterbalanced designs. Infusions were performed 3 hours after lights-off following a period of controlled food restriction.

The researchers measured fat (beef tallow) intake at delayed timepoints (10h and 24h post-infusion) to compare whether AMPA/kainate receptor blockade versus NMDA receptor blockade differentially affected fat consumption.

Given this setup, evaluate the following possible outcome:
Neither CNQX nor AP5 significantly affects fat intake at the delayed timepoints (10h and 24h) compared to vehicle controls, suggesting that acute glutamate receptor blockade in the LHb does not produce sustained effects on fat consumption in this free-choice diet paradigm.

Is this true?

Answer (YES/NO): NO